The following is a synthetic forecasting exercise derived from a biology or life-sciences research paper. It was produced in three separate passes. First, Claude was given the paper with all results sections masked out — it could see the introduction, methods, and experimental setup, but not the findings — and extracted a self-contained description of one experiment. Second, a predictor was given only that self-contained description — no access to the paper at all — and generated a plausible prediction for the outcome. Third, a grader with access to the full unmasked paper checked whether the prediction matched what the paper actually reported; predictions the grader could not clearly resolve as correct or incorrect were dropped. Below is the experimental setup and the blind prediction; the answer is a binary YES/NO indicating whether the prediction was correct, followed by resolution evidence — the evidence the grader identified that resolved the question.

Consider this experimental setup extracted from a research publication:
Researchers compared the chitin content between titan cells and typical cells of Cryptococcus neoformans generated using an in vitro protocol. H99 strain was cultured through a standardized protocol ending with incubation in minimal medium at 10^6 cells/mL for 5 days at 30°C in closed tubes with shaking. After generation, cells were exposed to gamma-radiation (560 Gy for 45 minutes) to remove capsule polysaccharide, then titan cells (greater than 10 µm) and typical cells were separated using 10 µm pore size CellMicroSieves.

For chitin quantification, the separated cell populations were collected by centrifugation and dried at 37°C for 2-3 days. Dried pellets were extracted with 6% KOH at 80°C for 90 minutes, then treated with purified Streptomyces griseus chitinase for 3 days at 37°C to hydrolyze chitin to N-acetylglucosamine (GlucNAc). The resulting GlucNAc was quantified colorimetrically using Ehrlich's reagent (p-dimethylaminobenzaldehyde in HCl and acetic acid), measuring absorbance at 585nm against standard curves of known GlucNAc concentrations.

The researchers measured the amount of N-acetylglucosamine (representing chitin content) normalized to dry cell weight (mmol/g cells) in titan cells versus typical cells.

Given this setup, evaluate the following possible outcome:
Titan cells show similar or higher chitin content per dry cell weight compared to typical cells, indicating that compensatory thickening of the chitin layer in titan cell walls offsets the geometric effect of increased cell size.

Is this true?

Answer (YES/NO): YES